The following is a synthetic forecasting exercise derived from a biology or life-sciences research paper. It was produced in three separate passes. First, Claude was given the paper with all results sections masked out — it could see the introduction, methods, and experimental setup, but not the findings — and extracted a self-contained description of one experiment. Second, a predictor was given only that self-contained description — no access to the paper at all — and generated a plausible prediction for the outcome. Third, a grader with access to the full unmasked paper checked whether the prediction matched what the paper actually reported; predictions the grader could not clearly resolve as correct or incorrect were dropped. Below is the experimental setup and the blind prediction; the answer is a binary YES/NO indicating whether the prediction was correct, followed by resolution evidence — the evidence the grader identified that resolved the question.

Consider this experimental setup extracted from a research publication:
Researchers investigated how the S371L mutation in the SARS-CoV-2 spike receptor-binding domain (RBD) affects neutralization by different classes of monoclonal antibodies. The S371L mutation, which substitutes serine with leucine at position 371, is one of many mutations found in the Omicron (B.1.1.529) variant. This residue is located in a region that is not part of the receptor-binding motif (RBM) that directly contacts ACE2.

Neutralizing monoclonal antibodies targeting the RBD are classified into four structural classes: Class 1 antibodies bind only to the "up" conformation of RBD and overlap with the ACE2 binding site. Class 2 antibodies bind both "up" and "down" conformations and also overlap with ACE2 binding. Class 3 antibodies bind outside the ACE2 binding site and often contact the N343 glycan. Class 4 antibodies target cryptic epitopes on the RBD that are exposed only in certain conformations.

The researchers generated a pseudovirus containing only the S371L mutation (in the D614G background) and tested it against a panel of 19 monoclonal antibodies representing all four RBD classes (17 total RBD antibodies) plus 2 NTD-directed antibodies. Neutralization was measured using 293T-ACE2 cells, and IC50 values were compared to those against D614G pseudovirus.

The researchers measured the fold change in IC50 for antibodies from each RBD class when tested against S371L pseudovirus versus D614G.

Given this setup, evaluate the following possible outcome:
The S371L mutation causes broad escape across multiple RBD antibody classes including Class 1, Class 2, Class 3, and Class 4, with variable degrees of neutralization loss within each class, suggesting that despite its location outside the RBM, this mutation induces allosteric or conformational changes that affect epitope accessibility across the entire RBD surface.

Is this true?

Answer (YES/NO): YES